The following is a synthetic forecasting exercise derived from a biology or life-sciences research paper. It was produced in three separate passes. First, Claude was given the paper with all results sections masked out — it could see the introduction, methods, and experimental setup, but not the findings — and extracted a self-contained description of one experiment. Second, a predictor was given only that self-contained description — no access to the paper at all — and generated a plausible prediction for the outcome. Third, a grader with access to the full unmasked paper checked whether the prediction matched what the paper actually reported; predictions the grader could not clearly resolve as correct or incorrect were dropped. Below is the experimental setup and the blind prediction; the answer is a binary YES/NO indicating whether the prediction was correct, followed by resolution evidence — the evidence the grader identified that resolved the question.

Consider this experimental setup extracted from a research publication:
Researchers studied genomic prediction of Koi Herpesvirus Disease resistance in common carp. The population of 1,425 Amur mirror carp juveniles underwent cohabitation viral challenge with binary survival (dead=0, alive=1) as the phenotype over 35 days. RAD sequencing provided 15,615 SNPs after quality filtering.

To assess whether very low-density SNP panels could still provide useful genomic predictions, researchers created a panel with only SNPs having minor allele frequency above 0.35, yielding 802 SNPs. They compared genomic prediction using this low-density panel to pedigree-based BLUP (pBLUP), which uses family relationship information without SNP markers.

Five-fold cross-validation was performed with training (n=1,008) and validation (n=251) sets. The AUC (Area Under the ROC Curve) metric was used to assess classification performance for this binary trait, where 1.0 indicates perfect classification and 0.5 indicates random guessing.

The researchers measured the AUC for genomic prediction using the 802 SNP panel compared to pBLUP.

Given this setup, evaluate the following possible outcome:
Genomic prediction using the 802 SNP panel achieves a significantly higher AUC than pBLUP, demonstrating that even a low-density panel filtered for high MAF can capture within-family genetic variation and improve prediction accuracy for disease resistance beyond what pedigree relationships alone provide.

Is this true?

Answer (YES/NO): NO